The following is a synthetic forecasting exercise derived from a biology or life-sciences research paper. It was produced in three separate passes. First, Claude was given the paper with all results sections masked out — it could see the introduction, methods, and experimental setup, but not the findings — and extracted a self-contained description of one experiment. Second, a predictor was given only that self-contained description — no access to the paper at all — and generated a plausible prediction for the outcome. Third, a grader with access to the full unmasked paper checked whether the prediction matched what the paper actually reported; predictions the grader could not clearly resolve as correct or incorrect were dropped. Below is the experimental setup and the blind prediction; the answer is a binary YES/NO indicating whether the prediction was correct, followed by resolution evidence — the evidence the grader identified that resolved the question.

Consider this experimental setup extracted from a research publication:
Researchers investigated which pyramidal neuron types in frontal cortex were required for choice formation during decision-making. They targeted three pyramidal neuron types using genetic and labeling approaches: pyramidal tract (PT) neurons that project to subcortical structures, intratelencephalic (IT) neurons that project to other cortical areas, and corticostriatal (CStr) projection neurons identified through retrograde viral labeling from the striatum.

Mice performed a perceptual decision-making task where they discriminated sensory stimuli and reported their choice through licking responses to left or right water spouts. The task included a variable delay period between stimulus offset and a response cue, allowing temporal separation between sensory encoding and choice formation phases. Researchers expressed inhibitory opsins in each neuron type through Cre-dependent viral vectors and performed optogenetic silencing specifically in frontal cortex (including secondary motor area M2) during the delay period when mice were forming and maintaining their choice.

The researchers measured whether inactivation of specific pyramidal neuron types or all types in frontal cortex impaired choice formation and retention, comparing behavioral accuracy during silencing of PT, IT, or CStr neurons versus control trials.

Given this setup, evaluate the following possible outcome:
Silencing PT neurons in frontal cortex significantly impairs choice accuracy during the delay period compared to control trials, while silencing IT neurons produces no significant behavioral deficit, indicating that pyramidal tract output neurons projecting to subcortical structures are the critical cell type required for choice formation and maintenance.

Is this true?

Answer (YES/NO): NO